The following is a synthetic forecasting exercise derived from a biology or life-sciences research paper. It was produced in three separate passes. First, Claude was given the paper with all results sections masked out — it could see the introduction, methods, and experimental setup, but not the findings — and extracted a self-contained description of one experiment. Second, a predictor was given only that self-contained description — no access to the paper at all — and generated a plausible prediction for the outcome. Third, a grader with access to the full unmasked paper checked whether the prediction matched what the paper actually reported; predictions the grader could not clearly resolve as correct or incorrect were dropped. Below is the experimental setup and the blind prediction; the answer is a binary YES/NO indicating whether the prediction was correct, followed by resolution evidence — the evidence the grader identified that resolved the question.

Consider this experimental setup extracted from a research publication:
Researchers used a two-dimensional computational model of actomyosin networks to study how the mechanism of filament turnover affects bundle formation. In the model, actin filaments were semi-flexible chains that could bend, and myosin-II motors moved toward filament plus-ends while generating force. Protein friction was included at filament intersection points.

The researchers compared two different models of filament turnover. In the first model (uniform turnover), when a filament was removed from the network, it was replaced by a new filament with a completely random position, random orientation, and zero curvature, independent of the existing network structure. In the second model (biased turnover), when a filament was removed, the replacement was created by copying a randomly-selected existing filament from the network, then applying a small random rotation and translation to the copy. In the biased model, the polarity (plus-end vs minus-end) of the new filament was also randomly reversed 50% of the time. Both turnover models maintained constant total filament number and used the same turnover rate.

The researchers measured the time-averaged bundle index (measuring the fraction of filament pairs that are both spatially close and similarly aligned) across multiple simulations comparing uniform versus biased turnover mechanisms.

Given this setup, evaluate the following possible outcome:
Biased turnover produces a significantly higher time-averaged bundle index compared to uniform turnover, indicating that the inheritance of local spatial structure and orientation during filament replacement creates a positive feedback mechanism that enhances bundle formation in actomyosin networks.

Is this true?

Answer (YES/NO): YES